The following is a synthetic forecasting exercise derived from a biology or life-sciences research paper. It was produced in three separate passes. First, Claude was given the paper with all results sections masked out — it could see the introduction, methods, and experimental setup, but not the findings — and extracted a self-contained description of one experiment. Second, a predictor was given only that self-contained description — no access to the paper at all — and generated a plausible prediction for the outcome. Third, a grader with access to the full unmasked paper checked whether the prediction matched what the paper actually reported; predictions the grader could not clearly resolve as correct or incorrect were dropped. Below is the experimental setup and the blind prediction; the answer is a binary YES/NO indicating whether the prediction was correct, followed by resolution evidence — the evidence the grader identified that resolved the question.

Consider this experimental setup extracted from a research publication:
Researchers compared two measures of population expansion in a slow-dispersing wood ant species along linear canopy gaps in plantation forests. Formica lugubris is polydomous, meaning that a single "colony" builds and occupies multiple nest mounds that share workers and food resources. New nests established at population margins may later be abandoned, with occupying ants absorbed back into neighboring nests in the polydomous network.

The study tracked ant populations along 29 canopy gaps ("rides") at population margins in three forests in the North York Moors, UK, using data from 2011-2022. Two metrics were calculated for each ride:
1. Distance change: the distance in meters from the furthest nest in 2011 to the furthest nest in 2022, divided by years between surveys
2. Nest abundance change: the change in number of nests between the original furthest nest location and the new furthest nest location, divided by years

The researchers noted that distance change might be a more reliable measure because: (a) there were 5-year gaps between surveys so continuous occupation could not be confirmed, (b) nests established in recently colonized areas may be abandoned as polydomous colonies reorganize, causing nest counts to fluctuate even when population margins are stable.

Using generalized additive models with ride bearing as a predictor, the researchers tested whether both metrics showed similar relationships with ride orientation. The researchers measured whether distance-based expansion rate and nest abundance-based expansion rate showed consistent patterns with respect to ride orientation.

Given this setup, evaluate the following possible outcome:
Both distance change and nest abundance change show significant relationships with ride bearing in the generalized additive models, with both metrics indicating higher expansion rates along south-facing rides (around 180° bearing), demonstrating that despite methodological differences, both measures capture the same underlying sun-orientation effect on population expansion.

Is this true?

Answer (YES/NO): NO